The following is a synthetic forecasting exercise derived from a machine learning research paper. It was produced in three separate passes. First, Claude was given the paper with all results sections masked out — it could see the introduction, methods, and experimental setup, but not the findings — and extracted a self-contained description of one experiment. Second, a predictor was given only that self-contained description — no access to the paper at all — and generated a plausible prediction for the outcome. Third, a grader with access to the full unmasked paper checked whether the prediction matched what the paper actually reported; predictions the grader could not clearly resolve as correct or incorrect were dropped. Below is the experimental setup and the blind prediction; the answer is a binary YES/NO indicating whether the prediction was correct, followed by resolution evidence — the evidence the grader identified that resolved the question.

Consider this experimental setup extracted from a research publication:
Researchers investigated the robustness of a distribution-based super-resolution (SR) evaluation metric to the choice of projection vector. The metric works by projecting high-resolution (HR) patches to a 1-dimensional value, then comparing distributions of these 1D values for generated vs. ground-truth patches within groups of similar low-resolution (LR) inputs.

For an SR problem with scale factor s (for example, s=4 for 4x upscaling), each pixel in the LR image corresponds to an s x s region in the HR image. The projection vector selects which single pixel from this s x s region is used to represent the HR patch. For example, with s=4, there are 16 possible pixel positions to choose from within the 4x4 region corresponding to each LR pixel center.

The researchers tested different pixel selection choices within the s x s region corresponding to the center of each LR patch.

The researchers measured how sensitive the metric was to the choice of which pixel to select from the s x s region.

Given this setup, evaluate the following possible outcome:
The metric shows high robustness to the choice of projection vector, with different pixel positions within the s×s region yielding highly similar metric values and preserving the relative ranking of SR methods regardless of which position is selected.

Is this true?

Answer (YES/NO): YES